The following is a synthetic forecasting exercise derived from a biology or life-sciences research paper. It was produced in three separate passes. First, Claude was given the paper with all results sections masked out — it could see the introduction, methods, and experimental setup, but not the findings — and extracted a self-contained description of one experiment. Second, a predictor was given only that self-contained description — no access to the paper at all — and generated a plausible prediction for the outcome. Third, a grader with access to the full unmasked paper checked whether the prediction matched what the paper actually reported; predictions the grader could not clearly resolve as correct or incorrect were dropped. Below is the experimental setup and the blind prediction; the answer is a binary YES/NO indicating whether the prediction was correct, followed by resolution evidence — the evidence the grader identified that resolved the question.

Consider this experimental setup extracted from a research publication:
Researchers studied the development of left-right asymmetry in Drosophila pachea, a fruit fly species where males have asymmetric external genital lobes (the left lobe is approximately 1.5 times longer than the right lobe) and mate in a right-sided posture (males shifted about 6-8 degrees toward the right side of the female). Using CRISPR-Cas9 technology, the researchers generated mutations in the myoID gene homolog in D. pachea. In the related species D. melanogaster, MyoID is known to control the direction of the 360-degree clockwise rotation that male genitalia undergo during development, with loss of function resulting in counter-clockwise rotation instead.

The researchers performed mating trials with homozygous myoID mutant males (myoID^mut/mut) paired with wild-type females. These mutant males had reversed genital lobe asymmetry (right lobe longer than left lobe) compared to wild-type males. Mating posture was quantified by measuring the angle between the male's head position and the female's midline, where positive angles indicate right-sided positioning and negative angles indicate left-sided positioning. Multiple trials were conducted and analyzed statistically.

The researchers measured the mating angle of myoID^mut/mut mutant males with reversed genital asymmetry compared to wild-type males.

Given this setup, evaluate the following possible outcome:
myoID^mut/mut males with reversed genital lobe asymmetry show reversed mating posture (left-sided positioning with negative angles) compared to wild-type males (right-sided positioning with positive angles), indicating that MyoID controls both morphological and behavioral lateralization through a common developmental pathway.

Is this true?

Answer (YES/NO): NO